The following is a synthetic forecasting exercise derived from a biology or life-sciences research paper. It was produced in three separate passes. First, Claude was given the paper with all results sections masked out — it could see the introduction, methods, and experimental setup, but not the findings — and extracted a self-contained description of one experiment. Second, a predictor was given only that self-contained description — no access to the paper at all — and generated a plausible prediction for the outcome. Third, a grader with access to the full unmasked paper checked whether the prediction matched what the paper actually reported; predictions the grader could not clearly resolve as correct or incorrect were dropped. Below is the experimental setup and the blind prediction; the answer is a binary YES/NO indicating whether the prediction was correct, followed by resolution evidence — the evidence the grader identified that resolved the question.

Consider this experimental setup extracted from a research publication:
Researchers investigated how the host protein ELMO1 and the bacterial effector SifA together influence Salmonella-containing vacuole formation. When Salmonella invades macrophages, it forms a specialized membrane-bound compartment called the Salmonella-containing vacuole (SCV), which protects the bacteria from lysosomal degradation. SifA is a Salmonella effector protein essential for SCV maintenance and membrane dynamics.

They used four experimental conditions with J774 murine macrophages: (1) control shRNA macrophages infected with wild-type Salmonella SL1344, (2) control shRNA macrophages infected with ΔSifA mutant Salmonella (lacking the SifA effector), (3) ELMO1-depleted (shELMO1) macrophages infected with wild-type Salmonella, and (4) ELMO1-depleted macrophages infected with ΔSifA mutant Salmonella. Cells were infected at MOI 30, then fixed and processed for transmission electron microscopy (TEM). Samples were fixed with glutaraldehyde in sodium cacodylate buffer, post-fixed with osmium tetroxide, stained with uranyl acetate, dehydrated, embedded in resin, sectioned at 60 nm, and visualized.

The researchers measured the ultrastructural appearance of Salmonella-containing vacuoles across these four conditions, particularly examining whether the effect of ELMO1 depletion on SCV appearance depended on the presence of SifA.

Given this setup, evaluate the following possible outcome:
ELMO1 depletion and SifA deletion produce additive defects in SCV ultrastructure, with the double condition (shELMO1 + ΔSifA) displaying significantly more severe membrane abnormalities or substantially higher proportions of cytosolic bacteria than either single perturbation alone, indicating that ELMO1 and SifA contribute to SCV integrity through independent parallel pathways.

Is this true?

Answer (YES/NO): NO